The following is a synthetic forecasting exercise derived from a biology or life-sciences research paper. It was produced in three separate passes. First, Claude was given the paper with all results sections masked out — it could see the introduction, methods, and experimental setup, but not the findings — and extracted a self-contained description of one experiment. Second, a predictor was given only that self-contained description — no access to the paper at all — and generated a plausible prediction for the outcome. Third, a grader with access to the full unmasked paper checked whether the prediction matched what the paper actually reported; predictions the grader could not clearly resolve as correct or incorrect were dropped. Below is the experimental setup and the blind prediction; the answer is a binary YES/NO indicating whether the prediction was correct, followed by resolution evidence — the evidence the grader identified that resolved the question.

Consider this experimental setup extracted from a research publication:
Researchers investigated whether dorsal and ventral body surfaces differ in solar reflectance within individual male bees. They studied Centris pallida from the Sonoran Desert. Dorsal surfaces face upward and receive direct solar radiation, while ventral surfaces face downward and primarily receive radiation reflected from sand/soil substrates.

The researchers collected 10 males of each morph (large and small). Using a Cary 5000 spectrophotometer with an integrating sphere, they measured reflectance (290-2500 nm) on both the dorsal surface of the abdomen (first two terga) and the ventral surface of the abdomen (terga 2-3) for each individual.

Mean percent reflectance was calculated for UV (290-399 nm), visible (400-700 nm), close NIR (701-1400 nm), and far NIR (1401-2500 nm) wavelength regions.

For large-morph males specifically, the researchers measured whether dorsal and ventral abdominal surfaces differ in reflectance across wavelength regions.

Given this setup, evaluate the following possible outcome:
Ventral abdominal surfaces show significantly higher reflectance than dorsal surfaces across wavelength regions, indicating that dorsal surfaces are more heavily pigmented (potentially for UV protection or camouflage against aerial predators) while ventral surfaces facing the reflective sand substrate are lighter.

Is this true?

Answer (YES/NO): NO